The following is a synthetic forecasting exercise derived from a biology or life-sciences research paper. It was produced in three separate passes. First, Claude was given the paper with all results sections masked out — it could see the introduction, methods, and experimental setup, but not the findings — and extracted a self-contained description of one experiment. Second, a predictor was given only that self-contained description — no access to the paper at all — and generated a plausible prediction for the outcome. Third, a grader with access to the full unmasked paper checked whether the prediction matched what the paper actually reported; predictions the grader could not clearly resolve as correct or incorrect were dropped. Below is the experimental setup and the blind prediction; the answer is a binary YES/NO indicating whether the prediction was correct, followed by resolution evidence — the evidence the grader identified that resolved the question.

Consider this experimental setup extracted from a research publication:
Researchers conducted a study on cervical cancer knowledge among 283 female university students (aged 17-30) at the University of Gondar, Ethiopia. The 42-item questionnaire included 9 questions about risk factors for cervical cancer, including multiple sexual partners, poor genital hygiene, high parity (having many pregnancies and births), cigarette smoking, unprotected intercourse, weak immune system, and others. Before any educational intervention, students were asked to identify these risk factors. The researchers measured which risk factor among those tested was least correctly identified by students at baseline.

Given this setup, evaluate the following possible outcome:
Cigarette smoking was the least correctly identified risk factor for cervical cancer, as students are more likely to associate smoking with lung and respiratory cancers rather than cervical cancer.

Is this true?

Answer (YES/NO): NO